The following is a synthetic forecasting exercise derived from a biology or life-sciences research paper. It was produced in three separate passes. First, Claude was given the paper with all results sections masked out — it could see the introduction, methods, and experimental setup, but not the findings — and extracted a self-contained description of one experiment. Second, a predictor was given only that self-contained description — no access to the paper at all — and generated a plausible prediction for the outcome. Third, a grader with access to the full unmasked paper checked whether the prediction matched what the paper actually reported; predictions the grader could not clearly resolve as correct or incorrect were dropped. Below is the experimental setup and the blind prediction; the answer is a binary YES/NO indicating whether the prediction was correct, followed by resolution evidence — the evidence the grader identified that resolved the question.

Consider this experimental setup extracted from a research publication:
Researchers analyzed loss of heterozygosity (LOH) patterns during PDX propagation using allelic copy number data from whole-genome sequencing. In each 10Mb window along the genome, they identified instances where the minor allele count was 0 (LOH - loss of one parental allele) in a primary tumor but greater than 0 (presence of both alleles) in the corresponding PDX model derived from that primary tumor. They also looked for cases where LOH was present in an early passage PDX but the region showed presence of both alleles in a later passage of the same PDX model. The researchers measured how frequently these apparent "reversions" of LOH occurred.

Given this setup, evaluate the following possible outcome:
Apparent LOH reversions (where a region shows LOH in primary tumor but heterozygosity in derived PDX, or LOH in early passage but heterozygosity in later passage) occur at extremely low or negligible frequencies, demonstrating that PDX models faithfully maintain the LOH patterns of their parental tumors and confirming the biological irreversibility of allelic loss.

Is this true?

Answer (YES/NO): NO